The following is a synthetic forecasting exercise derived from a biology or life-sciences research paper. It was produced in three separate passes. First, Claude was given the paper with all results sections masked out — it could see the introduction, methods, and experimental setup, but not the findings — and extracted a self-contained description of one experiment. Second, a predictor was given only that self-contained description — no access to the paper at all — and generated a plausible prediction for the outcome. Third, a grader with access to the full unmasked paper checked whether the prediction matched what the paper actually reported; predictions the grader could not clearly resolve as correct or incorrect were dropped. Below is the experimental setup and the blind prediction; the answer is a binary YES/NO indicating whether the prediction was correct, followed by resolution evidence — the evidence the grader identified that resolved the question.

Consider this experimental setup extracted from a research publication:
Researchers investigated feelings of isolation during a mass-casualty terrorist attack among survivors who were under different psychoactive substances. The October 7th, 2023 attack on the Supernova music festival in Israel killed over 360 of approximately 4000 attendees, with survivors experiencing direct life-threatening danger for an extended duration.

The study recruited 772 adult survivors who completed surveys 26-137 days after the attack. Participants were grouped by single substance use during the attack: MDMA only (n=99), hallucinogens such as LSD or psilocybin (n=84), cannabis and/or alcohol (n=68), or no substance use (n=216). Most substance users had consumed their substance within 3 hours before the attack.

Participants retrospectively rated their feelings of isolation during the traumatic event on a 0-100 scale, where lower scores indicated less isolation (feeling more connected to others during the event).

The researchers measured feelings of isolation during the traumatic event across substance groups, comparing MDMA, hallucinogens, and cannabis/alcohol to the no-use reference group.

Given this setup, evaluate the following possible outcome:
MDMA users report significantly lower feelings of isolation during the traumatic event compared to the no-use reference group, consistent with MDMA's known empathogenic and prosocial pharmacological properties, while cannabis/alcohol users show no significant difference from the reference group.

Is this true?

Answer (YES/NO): NO